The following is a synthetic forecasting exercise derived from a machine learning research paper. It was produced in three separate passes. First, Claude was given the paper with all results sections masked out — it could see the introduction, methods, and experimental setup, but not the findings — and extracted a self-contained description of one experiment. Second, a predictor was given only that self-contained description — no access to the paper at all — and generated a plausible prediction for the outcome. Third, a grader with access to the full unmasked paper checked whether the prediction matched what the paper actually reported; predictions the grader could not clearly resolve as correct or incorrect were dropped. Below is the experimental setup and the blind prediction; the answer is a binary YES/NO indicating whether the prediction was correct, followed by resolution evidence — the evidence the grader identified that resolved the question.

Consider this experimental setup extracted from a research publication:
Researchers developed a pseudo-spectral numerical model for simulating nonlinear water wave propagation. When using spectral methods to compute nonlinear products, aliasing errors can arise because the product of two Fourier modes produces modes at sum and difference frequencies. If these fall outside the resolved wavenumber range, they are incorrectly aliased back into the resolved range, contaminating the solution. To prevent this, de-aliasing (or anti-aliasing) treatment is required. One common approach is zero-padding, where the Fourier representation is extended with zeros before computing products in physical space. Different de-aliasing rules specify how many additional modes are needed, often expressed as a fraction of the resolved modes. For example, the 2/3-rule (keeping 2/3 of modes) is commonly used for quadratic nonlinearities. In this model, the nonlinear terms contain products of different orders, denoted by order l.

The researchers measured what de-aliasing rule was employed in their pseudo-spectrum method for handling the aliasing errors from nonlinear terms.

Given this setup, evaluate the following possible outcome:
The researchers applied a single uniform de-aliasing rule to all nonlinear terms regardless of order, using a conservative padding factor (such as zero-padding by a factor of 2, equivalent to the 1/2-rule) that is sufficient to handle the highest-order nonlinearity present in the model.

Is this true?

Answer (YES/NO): NO